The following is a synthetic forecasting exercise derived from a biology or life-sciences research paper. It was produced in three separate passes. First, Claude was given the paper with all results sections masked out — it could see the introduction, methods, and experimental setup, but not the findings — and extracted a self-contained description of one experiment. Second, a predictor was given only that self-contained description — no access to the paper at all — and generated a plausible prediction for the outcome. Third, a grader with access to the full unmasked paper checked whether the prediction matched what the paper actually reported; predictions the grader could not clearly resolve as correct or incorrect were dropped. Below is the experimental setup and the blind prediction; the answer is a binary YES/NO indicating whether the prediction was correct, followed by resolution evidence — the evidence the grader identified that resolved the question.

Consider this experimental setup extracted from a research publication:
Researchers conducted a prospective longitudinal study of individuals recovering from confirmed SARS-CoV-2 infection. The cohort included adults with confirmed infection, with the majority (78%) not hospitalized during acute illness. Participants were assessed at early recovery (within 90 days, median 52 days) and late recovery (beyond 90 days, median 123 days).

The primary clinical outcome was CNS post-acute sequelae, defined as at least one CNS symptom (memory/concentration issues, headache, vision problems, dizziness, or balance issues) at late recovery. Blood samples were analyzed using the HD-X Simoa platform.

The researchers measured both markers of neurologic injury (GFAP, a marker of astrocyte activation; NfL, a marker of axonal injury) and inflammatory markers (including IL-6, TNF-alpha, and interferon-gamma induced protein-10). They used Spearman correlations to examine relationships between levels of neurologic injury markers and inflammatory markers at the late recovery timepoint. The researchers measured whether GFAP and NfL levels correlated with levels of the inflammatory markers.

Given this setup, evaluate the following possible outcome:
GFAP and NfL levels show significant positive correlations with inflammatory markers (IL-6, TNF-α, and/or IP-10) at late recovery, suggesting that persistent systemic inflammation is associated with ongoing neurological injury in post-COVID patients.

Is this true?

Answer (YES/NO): NO